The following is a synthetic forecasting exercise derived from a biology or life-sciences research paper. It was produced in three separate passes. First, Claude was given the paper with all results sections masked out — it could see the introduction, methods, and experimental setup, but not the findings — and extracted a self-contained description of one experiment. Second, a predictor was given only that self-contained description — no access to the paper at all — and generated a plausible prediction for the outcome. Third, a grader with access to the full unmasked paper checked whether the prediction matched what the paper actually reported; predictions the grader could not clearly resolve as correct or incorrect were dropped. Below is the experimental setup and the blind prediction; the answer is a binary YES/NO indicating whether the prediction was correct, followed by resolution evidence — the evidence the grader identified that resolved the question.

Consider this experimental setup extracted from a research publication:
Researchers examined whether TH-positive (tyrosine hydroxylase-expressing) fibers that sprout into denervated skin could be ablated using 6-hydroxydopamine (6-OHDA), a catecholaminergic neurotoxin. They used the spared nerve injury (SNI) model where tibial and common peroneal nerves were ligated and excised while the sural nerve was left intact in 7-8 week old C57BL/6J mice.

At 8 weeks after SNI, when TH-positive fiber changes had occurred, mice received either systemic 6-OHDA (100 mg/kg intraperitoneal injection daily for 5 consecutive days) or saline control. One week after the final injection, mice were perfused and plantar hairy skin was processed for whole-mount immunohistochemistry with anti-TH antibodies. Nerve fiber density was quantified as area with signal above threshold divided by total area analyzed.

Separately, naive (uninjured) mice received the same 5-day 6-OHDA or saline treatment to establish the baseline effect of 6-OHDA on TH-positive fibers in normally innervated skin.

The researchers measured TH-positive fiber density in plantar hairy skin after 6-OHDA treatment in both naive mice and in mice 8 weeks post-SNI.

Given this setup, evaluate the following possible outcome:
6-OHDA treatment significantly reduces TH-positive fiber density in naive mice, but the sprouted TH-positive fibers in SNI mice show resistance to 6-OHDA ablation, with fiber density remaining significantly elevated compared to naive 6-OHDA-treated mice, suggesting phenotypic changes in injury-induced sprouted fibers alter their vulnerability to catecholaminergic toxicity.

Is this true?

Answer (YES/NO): NO